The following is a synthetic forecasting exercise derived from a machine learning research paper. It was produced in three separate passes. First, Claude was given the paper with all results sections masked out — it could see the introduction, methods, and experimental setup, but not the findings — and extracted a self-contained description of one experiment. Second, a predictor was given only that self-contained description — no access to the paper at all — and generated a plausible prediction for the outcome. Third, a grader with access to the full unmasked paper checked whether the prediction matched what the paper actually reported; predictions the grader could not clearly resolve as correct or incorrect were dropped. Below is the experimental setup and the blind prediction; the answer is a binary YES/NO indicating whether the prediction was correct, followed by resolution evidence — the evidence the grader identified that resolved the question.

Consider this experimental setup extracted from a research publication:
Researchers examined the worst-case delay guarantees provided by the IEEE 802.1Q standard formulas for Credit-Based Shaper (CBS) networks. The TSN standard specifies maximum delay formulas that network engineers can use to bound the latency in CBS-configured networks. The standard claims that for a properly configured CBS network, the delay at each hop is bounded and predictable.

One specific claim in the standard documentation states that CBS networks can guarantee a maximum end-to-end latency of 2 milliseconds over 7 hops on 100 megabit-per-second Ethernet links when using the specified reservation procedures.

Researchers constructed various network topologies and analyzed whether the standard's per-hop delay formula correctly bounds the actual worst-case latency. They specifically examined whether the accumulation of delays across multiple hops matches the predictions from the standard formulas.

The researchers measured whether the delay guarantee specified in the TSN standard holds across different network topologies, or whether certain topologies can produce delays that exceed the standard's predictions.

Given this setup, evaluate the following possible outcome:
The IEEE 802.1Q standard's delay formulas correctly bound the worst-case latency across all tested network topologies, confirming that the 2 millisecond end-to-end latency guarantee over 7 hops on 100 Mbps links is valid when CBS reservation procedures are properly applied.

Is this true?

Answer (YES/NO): NO